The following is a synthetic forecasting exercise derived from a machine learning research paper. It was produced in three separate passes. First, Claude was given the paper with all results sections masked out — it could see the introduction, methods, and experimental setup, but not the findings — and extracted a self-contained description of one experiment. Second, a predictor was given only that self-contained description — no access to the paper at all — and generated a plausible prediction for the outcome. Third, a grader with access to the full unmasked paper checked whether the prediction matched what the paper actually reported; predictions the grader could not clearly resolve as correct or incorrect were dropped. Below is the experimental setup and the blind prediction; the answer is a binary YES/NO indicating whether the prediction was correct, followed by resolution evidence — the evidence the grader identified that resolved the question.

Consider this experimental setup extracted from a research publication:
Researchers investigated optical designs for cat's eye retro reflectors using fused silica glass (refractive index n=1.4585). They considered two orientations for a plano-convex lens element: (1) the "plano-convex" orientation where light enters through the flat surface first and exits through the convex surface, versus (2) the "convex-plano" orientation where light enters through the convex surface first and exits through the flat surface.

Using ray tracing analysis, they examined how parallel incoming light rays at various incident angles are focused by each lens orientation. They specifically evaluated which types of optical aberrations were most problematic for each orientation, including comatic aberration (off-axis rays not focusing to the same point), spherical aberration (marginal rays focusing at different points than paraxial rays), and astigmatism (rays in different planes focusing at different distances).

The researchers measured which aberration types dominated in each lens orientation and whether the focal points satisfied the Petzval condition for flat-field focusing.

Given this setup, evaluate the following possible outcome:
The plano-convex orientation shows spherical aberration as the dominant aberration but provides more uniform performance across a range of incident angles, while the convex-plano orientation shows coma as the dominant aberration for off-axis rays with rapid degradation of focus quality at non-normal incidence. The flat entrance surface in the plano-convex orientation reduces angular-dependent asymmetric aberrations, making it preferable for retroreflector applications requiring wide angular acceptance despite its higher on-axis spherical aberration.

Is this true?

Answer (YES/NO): NO